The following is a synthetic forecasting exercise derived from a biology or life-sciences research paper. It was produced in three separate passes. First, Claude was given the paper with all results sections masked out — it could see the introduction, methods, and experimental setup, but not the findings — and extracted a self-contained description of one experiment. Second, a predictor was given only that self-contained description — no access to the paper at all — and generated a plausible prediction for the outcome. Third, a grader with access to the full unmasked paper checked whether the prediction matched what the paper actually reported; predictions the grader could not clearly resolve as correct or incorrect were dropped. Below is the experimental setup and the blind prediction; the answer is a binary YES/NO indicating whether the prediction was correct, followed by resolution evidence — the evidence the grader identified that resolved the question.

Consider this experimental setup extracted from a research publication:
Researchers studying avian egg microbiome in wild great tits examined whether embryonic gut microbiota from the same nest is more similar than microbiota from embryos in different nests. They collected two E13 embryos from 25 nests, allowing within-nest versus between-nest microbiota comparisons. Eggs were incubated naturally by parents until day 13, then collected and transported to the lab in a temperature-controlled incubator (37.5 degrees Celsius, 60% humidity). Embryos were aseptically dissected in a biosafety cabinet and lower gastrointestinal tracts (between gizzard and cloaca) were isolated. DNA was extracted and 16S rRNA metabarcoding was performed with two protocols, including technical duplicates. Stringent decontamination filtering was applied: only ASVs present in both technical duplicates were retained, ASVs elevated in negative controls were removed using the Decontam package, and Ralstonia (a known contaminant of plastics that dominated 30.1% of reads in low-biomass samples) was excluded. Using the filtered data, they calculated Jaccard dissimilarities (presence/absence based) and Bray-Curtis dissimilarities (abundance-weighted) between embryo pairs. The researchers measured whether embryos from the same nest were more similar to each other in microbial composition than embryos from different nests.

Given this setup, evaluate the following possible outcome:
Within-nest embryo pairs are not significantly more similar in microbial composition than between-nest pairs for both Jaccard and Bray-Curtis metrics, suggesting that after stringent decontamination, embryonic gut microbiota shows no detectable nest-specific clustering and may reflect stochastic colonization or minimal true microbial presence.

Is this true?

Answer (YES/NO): YES